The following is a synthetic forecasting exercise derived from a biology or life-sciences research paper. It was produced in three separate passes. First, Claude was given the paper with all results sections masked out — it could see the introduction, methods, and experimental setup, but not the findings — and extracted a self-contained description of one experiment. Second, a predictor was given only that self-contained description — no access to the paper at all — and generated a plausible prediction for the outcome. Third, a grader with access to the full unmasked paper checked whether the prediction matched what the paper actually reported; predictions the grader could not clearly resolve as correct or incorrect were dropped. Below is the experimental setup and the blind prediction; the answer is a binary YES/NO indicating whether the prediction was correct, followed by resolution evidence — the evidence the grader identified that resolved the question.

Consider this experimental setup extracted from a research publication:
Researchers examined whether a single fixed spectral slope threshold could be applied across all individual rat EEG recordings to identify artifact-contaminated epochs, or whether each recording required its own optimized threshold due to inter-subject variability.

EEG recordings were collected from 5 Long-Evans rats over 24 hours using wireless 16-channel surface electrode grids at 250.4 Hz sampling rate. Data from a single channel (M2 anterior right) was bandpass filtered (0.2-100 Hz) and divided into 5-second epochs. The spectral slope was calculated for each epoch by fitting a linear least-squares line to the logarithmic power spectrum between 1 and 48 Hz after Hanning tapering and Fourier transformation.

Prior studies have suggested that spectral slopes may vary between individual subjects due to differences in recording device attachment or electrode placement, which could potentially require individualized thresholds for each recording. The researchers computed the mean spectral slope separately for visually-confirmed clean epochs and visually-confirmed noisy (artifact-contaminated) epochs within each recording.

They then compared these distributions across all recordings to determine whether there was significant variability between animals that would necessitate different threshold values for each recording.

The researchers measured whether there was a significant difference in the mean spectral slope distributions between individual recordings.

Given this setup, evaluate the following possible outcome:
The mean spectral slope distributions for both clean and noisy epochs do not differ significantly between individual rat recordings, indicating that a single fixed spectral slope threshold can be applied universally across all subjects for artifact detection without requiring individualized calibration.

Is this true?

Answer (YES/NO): YES